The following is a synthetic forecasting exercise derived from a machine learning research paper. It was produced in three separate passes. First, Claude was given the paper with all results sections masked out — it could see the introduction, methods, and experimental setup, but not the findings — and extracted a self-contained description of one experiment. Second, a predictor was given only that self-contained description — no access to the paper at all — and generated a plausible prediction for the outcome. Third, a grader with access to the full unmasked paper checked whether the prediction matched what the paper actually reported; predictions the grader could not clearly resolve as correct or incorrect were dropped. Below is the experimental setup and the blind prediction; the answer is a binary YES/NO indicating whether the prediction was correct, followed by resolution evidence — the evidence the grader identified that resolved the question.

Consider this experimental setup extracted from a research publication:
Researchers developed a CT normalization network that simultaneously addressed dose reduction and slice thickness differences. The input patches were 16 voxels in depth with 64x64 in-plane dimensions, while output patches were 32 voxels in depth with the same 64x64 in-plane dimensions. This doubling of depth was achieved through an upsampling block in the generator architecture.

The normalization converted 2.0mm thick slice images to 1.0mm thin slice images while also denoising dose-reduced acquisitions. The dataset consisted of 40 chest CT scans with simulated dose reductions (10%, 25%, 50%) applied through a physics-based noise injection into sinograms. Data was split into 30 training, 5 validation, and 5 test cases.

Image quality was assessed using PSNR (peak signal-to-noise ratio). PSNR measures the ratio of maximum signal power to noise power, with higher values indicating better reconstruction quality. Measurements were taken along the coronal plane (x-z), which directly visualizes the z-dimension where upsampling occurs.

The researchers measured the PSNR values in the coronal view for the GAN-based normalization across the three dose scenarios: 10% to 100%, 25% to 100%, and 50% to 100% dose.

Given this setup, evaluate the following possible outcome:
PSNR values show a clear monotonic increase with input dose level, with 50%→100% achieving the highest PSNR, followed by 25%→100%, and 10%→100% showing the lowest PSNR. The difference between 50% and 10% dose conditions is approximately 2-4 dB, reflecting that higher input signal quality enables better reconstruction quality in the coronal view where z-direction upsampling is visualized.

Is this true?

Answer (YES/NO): NO